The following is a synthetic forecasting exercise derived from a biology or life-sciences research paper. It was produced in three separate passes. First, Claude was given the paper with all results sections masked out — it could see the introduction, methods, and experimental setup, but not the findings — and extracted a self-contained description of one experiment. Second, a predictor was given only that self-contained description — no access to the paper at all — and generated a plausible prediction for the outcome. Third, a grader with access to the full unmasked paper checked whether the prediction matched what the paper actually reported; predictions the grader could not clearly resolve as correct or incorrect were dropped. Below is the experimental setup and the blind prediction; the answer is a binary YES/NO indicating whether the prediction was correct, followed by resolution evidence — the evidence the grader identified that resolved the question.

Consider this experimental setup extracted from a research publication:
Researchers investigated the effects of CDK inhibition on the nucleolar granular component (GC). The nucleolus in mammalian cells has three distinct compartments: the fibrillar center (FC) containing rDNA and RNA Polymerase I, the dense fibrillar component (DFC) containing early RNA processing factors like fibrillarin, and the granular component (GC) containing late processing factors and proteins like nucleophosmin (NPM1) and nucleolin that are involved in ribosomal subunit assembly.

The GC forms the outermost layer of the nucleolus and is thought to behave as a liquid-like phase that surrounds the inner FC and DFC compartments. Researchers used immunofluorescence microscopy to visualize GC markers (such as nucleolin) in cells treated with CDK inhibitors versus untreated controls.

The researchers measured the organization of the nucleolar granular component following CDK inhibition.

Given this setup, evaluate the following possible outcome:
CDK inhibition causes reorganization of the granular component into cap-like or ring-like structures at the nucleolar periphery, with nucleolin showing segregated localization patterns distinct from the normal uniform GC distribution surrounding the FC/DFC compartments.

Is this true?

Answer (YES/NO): NO